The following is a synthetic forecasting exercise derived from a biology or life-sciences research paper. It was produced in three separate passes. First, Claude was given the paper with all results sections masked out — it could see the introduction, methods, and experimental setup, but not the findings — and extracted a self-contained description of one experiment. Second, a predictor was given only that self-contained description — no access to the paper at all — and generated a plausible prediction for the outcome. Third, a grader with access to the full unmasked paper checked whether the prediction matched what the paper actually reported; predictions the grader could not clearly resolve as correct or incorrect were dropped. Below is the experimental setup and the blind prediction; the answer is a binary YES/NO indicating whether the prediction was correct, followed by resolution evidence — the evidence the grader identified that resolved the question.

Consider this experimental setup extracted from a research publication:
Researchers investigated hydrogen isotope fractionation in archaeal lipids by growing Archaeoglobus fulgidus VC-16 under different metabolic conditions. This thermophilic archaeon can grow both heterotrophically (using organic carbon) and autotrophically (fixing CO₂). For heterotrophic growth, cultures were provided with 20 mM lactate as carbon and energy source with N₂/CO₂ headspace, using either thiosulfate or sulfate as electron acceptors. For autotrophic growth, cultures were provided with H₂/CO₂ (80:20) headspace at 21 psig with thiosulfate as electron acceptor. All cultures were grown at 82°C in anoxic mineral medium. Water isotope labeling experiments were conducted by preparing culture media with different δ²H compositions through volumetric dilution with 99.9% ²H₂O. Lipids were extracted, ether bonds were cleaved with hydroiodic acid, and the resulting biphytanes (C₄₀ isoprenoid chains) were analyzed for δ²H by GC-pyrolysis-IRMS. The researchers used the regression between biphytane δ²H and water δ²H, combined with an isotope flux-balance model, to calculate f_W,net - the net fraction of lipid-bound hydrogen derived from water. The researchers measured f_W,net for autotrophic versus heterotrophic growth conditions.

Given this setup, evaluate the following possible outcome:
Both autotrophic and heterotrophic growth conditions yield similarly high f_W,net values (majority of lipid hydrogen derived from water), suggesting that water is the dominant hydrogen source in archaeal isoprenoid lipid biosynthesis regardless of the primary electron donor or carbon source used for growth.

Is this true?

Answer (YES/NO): NO